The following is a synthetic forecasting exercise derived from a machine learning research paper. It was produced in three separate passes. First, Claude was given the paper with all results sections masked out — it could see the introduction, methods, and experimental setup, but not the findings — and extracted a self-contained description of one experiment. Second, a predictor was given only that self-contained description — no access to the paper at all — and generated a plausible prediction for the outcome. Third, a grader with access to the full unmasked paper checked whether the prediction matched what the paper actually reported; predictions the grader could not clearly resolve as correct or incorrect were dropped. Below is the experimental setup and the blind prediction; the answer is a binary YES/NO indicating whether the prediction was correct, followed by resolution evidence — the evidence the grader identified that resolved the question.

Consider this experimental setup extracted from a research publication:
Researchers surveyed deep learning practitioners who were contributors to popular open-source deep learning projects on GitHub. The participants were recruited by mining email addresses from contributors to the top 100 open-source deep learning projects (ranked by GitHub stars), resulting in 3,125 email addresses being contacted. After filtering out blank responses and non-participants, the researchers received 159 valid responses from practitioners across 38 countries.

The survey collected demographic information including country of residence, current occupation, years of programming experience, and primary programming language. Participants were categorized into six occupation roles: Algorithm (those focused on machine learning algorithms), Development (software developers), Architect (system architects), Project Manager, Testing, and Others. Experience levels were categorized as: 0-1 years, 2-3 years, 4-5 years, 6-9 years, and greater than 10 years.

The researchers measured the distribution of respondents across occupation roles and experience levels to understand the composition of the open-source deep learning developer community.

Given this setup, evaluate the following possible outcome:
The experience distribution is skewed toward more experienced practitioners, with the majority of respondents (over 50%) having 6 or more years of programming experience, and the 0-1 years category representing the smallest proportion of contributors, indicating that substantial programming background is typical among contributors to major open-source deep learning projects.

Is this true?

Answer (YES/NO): NO